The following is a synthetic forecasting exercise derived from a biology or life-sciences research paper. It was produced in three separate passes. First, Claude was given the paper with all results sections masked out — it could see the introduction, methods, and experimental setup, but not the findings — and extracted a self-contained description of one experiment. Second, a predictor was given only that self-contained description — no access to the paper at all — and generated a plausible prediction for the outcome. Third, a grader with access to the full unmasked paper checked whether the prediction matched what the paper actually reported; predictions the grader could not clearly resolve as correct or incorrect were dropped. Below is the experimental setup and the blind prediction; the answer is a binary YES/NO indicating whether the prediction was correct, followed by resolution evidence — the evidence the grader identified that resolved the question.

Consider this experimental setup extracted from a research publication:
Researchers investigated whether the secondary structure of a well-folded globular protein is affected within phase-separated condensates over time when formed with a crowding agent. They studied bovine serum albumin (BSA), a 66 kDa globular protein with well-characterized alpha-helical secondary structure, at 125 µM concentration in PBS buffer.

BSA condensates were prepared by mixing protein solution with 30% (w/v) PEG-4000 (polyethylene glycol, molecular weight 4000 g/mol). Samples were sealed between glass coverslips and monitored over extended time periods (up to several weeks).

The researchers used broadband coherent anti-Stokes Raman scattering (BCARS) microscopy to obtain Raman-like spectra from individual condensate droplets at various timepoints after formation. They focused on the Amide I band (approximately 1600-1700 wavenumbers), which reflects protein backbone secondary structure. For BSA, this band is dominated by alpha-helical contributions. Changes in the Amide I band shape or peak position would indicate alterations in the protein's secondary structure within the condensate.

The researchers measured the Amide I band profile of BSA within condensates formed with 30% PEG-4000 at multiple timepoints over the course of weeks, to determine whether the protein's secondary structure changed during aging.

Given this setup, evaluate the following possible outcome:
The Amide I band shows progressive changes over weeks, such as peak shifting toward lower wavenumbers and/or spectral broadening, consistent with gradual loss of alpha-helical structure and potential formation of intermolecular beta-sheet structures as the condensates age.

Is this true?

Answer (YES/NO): NO